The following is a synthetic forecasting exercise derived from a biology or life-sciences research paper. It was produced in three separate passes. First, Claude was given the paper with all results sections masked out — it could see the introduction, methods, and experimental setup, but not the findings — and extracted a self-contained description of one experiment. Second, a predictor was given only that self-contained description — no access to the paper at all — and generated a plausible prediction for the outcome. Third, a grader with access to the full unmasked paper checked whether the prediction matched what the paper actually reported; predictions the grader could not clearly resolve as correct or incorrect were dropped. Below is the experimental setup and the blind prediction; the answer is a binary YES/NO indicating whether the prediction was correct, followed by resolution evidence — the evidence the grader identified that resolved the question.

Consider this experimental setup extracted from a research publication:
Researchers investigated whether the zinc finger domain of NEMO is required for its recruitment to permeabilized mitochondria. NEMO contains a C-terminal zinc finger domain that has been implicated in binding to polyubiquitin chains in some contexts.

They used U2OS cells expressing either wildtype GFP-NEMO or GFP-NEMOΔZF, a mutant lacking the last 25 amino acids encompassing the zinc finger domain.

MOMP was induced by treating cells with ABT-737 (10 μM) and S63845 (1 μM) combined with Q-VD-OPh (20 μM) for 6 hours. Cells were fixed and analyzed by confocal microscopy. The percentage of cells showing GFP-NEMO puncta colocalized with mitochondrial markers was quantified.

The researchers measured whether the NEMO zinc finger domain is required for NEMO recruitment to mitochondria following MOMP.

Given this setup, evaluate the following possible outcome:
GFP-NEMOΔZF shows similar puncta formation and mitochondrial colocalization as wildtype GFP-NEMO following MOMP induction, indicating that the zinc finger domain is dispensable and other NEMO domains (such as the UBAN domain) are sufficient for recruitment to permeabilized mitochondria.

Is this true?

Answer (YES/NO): NO